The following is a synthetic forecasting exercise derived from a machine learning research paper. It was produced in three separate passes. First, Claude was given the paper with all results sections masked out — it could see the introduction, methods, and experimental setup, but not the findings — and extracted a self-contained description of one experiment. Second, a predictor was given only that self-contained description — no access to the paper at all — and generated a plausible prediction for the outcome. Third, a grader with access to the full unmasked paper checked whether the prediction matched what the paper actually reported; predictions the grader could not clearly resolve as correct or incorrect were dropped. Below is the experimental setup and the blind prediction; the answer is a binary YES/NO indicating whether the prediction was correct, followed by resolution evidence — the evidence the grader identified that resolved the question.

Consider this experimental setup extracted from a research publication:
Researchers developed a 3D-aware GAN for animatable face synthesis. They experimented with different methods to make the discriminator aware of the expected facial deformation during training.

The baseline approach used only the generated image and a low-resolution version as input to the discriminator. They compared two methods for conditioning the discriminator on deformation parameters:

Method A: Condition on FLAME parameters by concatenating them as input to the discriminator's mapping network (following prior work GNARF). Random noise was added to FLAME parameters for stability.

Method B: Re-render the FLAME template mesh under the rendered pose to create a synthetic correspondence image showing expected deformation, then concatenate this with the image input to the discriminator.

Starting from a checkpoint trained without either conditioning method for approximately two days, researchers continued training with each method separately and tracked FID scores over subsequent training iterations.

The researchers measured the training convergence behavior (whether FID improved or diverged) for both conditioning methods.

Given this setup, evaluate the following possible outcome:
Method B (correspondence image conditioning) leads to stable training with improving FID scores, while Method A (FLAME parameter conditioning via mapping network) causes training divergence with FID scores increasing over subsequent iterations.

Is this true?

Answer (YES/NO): YES